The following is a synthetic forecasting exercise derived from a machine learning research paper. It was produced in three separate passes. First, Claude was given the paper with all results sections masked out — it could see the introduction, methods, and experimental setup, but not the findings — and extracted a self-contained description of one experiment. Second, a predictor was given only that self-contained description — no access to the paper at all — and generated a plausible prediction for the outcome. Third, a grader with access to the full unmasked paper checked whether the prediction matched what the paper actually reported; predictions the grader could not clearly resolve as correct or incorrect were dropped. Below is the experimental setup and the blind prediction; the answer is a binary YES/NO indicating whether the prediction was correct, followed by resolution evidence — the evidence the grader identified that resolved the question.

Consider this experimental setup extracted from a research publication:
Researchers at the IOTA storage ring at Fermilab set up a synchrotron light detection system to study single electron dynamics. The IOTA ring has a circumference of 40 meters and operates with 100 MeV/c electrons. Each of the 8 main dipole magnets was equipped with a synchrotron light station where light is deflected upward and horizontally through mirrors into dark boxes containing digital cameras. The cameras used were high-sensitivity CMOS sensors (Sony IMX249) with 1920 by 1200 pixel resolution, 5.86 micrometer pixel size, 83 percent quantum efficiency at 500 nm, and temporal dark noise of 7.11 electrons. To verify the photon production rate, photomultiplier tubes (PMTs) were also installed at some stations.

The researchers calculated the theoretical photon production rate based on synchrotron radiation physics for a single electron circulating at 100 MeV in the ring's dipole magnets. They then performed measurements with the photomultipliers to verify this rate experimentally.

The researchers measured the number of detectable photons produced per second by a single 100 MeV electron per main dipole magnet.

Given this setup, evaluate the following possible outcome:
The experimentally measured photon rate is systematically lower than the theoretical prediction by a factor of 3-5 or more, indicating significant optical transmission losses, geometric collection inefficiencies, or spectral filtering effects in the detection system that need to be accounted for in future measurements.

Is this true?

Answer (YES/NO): NO